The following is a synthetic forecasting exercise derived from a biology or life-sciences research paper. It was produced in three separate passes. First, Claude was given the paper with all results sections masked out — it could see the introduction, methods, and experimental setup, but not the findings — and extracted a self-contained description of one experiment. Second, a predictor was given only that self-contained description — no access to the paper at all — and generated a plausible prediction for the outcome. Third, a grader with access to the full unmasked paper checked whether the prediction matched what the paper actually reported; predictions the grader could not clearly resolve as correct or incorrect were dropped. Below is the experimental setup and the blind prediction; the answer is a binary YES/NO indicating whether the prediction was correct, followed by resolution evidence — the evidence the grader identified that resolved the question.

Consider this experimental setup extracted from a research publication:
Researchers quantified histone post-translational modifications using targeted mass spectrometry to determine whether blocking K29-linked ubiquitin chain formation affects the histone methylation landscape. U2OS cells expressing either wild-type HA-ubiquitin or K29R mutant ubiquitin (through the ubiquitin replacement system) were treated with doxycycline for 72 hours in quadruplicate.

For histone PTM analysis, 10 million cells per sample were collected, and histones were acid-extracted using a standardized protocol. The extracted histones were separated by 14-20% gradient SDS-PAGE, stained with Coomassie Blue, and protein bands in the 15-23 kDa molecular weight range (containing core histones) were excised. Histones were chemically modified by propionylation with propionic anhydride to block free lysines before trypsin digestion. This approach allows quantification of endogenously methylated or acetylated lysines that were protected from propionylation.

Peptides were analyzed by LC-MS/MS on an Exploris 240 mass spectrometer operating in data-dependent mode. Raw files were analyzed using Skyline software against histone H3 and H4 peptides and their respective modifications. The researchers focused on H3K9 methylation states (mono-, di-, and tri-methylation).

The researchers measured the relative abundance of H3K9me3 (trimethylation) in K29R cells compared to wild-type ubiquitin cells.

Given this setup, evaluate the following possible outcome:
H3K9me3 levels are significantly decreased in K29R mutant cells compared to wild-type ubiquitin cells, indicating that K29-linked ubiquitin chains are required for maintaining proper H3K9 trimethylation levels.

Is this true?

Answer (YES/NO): NO